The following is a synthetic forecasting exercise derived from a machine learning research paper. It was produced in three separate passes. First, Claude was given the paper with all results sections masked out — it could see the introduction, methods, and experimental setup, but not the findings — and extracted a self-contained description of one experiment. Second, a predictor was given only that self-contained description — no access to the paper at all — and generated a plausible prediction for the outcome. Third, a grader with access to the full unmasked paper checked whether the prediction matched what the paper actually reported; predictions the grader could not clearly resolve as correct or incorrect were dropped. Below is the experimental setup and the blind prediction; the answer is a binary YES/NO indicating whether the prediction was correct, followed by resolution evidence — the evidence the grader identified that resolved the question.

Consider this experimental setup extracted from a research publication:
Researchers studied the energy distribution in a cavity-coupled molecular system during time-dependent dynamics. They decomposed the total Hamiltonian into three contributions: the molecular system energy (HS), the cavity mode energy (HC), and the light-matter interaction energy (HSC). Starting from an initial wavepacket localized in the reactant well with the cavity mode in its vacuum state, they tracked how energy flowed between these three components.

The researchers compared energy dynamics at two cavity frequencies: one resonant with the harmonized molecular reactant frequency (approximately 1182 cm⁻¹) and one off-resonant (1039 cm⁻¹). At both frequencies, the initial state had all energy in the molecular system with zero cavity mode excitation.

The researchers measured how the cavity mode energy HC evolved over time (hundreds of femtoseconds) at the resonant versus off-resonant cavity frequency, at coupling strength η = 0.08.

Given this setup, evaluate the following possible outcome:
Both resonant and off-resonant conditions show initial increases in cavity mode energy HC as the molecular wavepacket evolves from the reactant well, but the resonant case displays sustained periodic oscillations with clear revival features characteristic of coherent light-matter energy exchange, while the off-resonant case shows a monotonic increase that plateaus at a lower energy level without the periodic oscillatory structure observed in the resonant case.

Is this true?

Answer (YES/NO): NO